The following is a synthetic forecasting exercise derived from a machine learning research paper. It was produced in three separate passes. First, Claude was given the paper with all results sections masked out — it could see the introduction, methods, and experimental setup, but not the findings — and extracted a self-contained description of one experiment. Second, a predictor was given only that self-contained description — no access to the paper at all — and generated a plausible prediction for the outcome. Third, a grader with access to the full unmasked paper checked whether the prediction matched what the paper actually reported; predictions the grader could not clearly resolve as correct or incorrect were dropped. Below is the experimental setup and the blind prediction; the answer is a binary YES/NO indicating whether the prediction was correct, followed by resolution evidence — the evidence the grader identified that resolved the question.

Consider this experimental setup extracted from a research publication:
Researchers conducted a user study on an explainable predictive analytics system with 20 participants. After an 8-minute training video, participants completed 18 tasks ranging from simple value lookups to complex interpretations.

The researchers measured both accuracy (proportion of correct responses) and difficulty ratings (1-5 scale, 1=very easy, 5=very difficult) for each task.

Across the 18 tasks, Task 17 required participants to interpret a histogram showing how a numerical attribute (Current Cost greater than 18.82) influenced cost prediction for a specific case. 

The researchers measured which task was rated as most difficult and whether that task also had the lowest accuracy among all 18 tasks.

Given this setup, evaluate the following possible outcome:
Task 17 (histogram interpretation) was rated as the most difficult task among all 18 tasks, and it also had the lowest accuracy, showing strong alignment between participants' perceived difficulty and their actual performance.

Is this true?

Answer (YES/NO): YES